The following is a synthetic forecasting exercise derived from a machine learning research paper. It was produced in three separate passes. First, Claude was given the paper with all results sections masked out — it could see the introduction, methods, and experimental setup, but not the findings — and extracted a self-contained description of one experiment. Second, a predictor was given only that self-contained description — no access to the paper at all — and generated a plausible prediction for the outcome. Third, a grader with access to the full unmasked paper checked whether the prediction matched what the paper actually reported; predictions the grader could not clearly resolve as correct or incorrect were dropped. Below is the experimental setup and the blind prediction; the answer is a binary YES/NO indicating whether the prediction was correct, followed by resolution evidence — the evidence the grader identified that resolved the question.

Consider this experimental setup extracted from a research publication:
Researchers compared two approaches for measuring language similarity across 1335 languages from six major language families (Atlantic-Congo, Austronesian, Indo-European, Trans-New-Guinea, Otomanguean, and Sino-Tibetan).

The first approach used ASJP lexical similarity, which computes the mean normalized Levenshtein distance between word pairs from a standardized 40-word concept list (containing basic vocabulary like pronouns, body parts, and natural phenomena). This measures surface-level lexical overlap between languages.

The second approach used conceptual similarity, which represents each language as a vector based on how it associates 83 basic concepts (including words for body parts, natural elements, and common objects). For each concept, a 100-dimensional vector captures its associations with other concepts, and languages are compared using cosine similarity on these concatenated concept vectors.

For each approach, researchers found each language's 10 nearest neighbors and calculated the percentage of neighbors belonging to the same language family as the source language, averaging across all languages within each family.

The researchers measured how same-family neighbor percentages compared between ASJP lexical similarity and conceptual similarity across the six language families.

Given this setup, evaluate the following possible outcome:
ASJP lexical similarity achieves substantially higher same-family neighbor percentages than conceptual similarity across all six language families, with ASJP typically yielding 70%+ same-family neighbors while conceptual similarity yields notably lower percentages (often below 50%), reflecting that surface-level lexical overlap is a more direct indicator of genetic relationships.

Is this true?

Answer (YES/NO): YES